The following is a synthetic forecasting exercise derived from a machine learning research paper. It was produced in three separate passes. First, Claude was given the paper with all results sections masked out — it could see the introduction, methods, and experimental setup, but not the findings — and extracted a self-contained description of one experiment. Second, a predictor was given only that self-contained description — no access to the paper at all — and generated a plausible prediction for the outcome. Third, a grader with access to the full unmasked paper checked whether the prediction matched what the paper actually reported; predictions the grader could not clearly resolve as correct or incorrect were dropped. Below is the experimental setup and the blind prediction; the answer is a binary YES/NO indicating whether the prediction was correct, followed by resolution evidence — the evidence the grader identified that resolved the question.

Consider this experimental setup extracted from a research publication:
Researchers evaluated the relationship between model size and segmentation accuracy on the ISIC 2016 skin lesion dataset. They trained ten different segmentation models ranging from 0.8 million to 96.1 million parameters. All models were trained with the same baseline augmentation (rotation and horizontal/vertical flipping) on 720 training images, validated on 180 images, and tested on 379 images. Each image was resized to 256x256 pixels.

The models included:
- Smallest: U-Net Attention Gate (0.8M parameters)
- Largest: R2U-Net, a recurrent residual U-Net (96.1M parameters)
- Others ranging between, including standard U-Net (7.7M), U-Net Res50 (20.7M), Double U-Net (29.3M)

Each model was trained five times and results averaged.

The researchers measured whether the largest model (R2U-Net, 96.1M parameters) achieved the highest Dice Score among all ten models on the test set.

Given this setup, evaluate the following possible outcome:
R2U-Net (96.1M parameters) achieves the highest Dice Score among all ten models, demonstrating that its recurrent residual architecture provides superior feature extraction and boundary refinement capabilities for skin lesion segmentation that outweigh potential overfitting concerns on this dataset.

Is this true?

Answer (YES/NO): NO